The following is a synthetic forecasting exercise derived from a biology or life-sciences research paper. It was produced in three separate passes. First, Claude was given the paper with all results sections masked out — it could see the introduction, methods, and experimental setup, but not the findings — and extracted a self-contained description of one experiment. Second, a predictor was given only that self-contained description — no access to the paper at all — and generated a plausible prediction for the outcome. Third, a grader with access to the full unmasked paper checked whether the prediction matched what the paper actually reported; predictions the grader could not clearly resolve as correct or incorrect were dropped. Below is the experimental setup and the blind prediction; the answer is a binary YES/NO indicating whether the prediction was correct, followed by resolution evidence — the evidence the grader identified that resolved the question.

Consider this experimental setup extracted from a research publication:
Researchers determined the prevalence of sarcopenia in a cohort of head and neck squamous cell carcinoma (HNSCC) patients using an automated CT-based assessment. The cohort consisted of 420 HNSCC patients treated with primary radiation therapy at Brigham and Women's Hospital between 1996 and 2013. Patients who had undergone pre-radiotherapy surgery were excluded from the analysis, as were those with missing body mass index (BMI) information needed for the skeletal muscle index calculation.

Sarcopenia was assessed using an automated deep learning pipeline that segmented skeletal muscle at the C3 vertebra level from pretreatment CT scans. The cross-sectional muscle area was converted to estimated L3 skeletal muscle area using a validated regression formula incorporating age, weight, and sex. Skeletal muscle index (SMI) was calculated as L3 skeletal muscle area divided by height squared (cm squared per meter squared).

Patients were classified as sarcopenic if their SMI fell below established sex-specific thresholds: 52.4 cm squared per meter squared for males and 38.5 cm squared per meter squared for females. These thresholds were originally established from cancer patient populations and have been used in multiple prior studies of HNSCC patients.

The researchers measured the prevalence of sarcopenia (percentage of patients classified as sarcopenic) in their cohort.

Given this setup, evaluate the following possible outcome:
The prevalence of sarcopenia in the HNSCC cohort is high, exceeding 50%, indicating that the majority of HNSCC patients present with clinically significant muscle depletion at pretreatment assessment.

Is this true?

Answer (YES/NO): YES